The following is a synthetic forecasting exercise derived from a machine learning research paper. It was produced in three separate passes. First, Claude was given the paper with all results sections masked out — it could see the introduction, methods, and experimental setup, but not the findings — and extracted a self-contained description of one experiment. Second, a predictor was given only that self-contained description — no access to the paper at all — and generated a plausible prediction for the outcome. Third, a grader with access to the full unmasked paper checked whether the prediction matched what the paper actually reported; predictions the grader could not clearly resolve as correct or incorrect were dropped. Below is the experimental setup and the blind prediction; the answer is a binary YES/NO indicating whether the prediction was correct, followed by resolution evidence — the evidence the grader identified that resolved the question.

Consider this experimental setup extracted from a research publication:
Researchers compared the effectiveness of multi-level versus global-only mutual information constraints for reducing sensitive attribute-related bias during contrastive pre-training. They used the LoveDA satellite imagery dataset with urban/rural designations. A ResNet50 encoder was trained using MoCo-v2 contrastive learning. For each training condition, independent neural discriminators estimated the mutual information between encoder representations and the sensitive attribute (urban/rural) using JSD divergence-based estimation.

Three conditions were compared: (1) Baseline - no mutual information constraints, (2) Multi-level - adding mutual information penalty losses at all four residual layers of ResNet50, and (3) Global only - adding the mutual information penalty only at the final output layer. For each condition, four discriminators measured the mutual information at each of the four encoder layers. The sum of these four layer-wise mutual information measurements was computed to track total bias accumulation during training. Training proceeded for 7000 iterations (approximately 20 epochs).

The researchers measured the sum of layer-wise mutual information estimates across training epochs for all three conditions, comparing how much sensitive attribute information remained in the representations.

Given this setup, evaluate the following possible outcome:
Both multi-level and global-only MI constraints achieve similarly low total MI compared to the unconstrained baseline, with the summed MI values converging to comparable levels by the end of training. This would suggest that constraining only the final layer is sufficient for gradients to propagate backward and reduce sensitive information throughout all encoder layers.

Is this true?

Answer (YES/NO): NO